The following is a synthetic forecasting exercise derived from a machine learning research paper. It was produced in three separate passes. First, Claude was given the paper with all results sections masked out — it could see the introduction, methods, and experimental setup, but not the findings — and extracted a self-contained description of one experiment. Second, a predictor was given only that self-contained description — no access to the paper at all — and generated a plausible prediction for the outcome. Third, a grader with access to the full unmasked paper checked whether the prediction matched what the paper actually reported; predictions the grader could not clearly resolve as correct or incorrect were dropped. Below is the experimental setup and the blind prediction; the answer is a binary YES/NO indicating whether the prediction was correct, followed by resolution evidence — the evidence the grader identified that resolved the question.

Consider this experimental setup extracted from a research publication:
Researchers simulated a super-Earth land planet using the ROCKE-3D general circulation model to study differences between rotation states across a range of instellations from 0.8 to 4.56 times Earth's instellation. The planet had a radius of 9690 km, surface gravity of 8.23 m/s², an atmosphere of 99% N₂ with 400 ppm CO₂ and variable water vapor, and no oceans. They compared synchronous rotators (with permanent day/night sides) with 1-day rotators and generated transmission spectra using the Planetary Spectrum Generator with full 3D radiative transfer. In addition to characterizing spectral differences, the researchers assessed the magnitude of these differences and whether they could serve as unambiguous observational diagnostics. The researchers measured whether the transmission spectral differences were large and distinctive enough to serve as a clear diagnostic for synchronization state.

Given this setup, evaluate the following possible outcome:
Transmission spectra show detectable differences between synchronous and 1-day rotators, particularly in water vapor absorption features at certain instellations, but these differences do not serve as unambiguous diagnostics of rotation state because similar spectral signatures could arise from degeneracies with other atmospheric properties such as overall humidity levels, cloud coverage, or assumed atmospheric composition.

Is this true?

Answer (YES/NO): YES